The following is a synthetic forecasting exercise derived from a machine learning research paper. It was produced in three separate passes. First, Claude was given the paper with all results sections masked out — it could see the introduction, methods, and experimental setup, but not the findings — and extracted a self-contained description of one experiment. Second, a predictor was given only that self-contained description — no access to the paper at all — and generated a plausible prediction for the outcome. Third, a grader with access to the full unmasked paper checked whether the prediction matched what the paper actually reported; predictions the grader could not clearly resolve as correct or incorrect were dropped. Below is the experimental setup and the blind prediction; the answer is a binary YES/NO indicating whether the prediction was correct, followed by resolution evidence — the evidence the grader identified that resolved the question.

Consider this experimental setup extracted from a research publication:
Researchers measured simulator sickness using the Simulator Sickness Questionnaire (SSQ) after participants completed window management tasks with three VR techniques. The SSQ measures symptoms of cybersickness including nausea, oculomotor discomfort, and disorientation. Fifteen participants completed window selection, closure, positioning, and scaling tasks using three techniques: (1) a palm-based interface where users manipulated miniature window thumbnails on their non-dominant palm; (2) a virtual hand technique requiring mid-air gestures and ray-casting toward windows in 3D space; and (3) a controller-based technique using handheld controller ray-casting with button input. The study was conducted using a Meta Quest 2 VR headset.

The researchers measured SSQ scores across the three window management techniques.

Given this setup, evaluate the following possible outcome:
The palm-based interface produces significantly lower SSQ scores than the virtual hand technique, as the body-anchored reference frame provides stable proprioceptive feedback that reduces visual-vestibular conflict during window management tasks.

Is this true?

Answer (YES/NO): NO